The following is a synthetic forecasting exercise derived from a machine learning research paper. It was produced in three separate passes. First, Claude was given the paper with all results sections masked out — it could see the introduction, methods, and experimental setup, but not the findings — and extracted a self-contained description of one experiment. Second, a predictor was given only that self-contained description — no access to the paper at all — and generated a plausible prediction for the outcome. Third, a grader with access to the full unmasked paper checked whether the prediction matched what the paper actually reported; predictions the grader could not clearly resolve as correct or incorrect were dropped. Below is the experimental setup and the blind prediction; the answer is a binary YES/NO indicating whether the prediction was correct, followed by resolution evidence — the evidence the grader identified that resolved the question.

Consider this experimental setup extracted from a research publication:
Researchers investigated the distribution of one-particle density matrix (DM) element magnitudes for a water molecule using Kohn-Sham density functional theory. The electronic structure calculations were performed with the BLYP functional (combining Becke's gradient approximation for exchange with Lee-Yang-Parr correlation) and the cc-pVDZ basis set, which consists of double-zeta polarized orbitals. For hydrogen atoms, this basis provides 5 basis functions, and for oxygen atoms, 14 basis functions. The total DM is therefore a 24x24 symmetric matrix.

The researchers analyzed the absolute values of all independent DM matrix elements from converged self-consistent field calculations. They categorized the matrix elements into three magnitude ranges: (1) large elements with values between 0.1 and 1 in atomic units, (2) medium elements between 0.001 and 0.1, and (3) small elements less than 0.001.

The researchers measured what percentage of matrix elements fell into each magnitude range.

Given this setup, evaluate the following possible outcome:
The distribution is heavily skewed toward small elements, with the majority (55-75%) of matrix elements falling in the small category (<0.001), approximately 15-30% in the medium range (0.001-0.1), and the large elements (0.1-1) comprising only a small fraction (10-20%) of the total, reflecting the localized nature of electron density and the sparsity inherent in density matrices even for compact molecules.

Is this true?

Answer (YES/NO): NO